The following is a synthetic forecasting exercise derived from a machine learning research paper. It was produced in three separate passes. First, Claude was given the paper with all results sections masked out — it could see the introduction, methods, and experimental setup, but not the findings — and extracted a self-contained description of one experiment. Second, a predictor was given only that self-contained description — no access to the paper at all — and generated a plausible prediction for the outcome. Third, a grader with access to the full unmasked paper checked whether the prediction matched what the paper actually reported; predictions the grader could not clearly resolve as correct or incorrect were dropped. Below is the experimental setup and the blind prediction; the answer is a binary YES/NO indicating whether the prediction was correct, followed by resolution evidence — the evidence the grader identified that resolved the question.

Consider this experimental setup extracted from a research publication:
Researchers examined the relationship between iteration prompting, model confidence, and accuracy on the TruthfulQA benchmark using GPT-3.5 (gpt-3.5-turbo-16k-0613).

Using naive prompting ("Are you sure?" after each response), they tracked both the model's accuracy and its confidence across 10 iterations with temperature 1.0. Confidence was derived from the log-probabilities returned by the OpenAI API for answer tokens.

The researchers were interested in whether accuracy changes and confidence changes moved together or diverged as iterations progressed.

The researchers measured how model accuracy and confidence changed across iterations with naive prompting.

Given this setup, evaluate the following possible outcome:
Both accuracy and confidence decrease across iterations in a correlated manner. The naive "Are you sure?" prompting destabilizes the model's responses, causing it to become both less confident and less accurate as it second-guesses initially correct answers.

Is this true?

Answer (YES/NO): NO